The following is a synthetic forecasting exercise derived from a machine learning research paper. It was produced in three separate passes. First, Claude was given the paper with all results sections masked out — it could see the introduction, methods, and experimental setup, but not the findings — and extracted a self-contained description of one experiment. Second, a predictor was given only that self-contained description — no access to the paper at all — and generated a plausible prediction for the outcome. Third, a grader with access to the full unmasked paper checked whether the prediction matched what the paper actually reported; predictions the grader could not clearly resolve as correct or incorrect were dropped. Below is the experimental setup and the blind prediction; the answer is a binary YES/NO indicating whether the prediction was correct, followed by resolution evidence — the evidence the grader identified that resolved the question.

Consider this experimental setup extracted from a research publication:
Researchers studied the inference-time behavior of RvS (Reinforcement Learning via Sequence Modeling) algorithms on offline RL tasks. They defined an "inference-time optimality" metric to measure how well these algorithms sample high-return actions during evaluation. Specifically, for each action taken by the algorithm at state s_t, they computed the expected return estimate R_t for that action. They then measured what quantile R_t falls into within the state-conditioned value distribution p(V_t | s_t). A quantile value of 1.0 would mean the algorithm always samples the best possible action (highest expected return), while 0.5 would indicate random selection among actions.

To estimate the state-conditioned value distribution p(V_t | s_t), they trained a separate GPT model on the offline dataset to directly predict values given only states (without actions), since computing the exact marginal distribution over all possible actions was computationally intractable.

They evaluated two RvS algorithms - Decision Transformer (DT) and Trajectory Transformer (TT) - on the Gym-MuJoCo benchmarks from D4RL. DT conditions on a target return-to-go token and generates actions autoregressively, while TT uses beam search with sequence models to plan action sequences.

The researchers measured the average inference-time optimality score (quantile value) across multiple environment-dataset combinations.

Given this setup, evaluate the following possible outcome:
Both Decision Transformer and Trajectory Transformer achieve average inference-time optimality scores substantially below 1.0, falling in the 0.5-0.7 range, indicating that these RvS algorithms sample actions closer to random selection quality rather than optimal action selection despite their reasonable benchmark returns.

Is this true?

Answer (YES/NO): YES